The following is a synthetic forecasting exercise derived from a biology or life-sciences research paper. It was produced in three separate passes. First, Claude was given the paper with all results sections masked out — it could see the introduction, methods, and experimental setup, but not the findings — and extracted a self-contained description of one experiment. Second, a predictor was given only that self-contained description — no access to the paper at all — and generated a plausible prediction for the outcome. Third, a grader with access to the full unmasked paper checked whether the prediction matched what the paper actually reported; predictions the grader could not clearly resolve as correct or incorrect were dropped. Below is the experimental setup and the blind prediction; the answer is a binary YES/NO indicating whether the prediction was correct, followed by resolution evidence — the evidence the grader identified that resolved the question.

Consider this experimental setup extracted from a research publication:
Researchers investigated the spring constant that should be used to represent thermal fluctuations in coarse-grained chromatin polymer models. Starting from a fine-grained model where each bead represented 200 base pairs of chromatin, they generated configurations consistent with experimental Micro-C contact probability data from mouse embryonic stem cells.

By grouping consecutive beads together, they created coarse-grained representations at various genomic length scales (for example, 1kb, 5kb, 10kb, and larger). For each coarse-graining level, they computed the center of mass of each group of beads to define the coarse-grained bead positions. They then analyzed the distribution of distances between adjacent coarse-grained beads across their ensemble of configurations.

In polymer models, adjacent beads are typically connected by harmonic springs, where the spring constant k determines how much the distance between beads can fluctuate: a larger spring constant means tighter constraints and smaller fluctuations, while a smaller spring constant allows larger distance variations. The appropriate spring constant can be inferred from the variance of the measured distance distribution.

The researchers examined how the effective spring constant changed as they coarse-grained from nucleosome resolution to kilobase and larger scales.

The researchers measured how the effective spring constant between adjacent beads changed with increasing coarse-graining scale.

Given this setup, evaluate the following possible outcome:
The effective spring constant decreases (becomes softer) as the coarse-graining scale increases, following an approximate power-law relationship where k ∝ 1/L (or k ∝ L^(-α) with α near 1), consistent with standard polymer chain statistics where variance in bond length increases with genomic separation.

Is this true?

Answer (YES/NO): NO